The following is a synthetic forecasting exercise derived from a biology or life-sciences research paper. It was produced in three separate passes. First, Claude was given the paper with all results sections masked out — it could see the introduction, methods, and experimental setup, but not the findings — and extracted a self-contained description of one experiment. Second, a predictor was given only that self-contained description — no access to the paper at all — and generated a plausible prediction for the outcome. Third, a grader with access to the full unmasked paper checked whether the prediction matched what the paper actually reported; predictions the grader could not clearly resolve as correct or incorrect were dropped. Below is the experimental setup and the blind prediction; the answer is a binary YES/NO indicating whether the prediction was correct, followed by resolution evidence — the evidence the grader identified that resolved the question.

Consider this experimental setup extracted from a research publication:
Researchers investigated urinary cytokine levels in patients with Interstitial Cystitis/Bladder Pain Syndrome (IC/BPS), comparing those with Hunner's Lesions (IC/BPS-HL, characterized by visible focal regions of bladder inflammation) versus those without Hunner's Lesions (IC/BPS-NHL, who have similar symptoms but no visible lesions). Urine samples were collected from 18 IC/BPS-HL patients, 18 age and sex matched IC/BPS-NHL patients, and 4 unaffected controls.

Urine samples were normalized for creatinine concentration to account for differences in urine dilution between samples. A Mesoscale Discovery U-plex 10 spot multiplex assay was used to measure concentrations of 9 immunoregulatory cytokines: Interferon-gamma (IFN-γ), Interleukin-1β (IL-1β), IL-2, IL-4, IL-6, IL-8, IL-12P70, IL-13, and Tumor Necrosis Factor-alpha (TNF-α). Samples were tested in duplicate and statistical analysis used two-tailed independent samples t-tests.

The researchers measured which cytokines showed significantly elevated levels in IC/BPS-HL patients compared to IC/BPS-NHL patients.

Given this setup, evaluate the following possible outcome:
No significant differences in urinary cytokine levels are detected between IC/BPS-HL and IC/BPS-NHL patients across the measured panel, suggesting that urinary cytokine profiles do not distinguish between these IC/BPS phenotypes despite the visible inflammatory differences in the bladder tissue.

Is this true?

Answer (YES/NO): NO